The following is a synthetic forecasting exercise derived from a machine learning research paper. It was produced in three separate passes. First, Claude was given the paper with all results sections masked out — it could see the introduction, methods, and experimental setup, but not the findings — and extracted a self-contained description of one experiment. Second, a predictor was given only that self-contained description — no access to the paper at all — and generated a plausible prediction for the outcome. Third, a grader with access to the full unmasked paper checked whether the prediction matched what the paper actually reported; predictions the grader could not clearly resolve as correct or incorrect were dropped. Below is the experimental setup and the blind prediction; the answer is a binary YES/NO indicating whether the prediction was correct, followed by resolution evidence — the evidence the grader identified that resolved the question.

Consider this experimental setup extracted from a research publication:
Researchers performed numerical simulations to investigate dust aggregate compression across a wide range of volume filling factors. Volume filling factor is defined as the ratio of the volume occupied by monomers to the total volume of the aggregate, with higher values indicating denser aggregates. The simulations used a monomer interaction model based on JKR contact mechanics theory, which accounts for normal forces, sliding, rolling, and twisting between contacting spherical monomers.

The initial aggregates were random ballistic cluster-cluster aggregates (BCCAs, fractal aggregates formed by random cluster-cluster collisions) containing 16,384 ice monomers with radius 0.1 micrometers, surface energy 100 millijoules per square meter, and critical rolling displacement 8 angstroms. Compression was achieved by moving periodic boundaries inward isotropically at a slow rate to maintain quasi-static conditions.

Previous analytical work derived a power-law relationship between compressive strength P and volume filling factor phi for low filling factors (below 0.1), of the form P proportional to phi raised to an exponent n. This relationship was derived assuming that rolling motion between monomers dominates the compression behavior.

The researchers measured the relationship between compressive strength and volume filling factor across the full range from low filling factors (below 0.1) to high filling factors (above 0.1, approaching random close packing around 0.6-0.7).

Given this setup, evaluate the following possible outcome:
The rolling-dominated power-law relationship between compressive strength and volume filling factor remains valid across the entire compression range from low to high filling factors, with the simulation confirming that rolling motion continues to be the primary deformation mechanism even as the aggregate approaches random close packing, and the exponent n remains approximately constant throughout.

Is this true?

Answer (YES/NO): NO